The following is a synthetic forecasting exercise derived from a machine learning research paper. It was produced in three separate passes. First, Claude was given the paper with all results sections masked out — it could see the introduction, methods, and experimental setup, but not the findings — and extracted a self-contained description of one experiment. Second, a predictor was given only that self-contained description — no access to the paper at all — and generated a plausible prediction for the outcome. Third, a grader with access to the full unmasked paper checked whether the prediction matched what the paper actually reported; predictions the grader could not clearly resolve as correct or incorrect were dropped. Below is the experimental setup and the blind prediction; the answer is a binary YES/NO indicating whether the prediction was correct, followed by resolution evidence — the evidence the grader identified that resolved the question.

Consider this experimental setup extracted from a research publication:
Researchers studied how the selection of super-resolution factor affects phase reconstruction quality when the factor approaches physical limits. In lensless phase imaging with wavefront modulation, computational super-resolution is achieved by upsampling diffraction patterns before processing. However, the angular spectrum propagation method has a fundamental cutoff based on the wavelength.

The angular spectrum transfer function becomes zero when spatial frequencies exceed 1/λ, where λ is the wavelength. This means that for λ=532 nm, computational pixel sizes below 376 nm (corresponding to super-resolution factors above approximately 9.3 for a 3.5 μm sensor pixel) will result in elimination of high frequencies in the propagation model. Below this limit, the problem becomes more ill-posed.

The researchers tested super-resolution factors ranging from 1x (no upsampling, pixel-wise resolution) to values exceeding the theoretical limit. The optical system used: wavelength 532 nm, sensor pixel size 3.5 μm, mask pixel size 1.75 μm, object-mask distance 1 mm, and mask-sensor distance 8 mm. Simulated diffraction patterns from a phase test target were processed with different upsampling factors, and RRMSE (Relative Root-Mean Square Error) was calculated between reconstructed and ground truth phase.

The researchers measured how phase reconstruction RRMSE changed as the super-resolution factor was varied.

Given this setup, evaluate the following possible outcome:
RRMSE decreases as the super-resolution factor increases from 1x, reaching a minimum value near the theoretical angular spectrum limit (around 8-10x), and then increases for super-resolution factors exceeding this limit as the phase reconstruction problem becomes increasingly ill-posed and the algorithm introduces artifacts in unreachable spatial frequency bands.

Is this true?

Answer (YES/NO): NO